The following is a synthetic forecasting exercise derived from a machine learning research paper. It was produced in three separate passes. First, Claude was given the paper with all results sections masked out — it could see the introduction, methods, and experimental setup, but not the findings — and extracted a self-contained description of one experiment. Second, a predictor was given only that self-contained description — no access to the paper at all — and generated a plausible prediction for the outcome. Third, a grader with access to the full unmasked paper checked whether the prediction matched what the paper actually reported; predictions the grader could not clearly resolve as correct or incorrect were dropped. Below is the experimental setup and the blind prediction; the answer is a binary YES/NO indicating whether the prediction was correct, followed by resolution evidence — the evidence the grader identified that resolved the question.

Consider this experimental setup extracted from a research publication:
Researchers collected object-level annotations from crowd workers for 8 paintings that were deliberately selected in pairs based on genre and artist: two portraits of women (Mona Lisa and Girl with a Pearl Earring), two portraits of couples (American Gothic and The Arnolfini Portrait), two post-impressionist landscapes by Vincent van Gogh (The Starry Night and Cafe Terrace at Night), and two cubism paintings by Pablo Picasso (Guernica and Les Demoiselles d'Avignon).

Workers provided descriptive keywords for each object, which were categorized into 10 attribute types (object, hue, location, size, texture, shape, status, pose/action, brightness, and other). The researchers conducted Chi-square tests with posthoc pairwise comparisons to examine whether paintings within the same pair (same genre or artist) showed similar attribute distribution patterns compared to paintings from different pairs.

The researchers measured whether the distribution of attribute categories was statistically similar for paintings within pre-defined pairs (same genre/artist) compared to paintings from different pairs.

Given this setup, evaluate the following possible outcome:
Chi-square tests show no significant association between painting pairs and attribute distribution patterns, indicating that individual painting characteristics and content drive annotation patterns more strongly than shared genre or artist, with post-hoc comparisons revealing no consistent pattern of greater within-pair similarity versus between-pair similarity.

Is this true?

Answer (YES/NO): NO